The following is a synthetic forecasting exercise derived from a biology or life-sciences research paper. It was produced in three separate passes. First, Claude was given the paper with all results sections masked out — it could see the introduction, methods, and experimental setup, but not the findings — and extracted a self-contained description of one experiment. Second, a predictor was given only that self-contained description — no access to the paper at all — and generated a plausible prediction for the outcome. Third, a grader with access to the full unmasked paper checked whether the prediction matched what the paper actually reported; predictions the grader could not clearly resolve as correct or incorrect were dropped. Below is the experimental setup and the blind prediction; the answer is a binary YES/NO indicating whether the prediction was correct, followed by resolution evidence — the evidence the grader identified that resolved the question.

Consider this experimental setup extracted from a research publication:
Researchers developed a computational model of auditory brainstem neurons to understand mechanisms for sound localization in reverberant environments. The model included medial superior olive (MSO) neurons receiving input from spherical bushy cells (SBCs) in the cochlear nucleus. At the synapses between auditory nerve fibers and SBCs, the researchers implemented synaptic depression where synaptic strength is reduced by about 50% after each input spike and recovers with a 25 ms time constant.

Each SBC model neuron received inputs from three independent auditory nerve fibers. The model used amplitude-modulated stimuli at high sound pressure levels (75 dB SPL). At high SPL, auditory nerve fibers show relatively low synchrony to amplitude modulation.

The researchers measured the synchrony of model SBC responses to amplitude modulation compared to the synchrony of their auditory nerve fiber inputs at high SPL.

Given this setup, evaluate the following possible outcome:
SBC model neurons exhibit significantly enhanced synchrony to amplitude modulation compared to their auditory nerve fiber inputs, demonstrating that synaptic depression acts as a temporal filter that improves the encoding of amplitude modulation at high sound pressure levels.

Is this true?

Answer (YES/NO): NO